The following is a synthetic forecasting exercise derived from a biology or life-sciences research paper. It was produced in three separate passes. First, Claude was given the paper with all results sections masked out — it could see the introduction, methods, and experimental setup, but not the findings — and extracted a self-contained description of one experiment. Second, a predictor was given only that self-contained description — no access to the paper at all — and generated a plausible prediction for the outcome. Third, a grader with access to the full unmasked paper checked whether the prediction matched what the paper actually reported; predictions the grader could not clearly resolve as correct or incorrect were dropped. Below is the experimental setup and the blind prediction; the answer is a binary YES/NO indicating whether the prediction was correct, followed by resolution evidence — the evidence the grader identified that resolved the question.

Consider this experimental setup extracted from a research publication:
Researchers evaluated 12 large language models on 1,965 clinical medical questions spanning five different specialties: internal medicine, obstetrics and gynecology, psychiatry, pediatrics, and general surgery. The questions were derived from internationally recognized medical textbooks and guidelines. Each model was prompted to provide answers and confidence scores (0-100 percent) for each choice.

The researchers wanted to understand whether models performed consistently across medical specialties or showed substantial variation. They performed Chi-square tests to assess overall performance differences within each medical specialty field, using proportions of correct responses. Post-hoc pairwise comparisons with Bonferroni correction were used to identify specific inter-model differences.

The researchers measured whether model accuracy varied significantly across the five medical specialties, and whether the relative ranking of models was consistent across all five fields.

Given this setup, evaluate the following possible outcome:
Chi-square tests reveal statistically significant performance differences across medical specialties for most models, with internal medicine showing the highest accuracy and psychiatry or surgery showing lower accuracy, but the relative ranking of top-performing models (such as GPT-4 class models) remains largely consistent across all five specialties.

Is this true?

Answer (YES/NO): NO